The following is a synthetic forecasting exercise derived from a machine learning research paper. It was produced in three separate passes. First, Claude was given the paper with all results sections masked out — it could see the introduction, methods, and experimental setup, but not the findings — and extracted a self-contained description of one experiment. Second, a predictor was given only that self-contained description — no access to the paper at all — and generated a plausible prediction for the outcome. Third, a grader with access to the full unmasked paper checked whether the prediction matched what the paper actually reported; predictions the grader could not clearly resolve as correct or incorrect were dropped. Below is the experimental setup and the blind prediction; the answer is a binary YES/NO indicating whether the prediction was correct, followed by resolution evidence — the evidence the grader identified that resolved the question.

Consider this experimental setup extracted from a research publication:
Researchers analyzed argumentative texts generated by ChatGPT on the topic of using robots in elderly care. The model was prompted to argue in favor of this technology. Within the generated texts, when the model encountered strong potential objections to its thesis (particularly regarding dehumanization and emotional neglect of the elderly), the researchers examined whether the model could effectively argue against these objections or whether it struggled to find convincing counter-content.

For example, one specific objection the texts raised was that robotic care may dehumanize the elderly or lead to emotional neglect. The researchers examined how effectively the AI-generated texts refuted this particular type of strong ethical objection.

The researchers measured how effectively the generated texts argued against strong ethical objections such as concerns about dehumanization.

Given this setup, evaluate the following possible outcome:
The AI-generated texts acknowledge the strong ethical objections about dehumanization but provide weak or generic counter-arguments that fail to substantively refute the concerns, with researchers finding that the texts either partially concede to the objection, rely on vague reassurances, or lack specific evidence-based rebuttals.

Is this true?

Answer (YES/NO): YES